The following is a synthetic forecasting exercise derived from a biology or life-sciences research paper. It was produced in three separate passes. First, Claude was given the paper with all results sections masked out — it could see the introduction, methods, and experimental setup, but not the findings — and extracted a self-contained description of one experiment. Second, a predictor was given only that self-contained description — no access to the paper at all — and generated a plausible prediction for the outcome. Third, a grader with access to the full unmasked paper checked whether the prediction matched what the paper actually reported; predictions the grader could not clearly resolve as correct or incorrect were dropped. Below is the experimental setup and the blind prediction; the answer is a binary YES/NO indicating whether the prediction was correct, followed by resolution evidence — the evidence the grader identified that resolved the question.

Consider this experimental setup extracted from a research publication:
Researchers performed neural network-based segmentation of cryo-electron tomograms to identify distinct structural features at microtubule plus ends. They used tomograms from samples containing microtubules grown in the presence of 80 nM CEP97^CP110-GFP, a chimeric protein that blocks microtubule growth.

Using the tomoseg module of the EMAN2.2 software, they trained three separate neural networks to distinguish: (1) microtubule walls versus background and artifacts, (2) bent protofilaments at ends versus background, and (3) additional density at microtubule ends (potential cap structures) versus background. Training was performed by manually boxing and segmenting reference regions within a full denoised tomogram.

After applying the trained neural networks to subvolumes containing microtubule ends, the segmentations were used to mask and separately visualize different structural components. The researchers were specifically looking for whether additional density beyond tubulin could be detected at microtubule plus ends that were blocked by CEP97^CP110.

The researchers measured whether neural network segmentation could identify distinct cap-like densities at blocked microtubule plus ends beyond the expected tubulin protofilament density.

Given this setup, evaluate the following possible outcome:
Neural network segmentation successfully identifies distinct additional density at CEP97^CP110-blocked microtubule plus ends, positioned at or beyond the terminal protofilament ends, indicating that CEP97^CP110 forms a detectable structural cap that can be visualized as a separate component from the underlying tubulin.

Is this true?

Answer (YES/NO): NO